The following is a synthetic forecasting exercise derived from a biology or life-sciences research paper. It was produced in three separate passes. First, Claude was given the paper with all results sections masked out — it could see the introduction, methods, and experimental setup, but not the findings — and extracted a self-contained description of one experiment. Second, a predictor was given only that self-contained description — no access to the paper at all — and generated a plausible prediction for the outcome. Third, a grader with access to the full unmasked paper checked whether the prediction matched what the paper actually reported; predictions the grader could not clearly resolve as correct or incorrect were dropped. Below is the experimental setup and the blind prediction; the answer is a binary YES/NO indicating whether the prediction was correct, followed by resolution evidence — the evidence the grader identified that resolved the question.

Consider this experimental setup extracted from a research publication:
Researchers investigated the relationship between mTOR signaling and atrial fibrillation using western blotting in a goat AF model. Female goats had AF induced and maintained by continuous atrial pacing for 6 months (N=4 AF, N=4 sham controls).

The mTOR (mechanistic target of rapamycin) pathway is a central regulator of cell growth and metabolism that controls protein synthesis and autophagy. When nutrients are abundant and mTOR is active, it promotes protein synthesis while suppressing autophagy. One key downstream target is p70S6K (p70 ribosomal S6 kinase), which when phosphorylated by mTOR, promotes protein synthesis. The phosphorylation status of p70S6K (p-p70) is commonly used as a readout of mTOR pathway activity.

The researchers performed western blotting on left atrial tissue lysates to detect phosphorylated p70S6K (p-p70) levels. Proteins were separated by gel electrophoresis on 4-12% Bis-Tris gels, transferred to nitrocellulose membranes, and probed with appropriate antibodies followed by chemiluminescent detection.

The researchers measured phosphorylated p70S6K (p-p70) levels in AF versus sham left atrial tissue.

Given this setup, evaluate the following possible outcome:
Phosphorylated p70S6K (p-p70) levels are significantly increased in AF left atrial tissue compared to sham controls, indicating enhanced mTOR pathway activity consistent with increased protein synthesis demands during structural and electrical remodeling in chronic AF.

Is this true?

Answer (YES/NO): NO